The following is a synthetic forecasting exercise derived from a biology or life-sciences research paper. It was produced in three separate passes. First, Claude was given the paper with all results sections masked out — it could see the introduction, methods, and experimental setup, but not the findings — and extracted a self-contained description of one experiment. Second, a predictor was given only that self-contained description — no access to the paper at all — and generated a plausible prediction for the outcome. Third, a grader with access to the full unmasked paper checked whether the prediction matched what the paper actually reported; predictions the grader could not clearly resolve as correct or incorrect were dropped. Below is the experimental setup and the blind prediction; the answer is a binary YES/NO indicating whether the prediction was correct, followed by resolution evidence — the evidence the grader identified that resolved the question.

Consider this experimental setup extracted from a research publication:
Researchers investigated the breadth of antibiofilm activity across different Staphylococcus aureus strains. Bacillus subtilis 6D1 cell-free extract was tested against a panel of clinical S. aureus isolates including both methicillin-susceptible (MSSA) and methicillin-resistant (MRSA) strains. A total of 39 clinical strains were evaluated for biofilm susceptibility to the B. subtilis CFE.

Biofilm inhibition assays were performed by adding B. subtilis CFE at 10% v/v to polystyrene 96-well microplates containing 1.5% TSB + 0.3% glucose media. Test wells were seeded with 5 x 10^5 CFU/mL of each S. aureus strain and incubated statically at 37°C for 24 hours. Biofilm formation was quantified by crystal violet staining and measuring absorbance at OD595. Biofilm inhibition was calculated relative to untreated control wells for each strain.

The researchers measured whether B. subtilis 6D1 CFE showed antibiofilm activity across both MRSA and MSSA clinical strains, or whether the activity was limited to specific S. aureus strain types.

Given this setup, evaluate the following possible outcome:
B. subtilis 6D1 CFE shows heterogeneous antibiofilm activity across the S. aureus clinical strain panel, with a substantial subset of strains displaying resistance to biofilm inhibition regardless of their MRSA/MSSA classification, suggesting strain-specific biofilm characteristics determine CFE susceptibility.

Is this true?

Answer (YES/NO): NO